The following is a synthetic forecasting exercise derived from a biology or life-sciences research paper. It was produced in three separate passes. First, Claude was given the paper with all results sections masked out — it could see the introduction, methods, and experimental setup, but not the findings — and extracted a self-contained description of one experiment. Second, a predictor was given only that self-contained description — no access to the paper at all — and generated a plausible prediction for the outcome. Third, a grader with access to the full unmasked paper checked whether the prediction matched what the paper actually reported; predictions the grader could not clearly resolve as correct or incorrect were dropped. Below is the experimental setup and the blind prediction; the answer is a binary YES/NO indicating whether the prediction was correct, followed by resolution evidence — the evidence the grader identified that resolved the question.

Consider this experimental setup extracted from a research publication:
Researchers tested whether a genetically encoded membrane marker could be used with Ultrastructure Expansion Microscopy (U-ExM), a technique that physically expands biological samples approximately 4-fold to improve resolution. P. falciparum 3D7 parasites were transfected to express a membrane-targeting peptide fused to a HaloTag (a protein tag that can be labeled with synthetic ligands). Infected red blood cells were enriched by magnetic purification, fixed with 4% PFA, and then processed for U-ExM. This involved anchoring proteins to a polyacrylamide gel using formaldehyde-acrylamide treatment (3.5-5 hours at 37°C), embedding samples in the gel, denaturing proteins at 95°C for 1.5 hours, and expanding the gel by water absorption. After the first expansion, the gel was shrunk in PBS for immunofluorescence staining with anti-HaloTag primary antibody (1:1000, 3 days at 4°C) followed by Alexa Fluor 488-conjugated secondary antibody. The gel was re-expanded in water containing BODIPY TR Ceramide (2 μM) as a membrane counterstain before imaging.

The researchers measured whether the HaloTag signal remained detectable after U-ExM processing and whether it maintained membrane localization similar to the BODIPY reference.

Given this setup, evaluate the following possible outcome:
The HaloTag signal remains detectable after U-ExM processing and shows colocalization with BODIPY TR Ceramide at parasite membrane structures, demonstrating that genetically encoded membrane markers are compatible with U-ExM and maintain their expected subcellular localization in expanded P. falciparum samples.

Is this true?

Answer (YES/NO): YES